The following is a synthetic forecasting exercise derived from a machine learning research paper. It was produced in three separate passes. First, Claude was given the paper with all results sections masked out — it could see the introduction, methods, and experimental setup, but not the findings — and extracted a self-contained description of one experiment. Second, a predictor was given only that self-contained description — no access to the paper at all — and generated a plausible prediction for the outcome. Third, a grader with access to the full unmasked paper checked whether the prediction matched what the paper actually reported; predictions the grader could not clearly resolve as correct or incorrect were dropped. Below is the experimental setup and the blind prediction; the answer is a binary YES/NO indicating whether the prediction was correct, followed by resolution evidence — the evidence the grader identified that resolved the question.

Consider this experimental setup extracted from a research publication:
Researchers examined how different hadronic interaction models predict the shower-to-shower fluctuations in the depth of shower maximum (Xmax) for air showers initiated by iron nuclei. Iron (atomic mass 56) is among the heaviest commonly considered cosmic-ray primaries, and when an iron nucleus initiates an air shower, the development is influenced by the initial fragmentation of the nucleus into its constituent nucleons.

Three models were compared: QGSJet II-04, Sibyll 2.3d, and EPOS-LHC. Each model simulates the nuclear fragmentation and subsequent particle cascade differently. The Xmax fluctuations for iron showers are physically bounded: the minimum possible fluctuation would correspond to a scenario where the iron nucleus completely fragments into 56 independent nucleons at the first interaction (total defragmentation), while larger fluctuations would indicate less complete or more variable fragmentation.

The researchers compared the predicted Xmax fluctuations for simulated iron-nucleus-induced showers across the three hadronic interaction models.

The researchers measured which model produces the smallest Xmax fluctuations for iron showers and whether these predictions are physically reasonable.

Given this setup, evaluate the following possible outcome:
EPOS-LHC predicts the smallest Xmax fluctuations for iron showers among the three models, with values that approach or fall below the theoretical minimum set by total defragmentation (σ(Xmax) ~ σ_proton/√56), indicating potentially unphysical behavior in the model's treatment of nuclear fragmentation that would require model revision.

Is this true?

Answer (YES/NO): YES